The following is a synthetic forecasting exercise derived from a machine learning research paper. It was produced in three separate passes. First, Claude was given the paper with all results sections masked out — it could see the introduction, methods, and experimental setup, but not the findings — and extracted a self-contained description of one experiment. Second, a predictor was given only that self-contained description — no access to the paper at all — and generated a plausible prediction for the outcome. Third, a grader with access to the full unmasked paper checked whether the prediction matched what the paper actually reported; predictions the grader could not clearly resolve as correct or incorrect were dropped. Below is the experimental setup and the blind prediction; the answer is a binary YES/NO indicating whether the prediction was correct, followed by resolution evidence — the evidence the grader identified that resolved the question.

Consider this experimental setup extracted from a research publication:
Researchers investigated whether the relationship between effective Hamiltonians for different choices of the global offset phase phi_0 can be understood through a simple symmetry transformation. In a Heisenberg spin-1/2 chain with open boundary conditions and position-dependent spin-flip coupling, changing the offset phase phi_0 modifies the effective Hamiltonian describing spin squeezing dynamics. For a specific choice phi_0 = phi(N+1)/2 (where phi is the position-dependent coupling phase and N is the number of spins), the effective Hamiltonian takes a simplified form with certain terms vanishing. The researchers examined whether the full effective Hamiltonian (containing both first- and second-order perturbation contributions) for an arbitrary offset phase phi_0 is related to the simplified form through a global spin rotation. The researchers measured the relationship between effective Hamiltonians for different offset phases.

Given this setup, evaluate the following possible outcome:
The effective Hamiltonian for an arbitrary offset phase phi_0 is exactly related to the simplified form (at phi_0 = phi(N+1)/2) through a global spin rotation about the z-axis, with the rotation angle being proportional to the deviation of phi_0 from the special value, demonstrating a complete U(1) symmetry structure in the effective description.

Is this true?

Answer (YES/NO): NO